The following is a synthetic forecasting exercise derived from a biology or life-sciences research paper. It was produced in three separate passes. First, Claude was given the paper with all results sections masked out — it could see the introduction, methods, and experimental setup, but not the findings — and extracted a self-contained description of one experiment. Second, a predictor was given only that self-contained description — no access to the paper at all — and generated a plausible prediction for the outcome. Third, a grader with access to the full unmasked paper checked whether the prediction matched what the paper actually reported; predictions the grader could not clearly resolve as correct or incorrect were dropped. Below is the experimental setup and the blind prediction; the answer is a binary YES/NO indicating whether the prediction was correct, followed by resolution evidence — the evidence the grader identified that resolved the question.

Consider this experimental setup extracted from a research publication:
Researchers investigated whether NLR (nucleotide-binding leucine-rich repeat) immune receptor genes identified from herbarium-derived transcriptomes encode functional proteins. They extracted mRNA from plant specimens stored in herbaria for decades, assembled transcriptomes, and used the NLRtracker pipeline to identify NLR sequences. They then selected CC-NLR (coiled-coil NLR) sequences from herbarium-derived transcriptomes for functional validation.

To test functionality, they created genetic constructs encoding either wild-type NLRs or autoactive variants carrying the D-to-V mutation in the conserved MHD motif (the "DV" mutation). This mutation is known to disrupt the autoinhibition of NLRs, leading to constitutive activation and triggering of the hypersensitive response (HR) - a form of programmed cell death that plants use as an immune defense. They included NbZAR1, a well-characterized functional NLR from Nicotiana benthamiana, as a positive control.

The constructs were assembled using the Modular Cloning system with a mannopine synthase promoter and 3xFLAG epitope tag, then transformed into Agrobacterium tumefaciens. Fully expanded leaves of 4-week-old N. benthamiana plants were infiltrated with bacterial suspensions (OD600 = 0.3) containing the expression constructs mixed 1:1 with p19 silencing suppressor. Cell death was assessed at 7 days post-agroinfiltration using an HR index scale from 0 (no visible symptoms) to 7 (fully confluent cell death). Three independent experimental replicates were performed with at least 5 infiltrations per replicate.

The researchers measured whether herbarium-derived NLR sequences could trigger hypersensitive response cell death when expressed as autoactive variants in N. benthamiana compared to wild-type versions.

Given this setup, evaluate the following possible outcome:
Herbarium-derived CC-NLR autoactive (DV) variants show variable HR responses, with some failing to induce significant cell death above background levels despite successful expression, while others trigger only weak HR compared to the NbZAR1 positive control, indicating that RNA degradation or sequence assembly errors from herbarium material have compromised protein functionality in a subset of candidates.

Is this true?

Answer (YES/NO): NO